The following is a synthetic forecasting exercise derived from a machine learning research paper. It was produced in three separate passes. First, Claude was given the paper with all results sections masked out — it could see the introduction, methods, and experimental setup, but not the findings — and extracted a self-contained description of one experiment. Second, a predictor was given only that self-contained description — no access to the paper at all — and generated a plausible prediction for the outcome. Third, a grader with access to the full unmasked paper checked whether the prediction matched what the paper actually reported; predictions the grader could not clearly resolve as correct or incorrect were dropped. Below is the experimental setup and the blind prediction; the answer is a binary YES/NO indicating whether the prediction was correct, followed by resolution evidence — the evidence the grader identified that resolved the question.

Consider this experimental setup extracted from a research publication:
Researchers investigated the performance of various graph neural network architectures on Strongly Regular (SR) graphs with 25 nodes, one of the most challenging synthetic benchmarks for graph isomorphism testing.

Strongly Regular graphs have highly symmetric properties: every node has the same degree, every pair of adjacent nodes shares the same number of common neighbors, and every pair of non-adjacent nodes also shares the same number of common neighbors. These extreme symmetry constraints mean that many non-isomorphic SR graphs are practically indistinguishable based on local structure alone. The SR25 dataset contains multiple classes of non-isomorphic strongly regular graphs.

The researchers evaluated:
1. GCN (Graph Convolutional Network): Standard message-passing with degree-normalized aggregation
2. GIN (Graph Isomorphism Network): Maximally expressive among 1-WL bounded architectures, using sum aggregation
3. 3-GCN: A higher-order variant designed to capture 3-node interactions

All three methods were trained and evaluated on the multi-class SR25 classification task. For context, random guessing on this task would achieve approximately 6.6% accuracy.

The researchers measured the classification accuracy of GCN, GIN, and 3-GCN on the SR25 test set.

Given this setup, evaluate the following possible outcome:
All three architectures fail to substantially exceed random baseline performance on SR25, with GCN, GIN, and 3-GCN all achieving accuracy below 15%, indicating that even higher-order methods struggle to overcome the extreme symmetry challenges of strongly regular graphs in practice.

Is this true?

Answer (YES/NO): YES